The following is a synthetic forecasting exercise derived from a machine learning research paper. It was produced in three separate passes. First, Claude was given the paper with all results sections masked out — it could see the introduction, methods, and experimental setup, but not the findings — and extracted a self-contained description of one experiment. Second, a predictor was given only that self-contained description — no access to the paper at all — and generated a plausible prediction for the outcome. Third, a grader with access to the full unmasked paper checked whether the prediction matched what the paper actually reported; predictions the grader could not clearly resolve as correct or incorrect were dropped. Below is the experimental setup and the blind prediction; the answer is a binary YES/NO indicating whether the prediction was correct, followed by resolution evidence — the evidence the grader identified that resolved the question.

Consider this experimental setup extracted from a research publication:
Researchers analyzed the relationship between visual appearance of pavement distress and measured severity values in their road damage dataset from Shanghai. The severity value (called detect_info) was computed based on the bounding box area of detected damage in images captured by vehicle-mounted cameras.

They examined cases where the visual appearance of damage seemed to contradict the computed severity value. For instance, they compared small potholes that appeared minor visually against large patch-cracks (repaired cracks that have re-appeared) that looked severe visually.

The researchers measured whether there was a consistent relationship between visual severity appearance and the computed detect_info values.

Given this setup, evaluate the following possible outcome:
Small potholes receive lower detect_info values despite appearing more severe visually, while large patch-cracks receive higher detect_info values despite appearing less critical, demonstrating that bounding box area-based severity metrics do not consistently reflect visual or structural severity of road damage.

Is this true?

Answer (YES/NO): NO